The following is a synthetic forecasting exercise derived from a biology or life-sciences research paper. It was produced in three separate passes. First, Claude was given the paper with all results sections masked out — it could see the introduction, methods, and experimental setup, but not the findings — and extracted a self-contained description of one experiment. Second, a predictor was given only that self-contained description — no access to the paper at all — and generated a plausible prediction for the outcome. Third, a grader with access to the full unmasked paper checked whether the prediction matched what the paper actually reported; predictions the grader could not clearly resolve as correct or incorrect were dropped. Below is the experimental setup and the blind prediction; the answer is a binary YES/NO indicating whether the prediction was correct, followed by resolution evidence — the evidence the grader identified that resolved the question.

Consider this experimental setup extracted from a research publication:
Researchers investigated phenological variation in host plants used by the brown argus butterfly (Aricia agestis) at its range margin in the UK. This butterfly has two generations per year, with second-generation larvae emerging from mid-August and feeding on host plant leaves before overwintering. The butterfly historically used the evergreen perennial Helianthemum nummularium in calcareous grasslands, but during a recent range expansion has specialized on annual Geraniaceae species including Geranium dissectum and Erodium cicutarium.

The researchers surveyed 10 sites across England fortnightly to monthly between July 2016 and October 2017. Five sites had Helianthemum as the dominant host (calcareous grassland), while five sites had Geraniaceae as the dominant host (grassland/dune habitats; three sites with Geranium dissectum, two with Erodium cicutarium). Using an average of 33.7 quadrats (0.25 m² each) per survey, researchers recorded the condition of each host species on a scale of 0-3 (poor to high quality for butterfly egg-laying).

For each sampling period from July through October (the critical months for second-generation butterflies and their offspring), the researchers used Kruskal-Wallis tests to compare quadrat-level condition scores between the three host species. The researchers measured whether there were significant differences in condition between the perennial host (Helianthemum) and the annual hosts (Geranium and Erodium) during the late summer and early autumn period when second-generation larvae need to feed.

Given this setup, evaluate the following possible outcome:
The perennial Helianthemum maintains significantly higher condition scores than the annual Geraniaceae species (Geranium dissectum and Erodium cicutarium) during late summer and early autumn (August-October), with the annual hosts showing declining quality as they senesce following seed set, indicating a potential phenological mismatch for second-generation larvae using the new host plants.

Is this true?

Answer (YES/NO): NO